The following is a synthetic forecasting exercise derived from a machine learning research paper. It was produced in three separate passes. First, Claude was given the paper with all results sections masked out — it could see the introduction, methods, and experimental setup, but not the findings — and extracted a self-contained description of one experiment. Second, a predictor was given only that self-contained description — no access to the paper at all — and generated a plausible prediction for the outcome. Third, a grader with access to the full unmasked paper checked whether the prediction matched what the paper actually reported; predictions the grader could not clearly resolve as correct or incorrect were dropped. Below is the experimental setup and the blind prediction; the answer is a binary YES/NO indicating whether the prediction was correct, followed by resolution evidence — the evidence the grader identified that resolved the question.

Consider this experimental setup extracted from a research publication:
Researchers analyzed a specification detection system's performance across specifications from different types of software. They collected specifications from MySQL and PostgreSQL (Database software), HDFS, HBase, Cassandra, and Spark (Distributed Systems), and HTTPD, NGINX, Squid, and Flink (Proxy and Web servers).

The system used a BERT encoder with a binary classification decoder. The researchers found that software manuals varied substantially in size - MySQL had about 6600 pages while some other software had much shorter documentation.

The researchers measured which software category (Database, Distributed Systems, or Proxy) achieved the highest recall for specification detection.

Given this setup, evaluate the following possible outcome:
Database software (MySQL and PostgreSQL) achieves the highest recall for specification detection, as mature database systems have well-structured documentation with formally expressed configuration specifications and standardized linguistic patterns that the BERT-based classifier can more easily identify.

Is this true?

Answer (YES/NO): YES